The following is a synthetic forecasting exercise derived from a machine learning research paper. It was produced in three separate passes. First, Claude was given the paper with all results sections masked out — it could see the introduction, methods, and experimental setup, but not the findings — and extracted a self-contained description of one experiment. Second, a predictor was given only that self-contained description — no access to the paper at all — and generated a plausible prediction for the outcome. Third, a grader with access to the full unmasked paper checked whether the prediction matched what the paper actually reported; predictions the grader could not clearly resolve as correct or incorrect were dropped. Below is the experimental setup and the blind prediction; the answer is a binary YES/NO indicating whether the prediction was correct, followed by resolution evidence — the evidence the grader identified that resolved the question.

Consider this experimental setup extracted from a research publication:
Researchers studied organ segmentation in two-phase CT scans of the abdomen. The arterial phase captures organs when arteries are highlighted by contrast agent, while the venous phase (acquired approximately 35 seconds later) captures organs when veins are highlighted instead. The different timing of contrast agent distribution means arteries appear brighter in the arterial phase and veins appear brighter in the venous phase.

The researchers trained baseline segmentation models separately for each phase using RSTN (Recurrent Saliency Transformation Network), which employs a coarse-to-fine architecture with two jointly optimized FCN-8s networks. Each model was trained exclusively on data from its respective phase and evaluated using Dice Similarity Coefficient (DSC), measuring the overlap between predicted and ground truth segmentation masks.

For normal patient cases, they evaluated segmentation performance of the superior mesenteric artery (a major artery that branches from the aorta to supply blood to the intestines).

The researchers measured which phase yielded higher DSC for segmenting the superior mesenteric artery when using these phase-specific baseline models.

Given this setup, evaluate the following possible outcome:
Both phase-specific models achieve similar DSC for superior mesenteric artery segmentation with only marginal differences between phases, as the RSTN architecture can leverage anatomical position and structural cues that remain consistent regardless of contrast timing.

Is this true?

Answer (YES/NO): NO